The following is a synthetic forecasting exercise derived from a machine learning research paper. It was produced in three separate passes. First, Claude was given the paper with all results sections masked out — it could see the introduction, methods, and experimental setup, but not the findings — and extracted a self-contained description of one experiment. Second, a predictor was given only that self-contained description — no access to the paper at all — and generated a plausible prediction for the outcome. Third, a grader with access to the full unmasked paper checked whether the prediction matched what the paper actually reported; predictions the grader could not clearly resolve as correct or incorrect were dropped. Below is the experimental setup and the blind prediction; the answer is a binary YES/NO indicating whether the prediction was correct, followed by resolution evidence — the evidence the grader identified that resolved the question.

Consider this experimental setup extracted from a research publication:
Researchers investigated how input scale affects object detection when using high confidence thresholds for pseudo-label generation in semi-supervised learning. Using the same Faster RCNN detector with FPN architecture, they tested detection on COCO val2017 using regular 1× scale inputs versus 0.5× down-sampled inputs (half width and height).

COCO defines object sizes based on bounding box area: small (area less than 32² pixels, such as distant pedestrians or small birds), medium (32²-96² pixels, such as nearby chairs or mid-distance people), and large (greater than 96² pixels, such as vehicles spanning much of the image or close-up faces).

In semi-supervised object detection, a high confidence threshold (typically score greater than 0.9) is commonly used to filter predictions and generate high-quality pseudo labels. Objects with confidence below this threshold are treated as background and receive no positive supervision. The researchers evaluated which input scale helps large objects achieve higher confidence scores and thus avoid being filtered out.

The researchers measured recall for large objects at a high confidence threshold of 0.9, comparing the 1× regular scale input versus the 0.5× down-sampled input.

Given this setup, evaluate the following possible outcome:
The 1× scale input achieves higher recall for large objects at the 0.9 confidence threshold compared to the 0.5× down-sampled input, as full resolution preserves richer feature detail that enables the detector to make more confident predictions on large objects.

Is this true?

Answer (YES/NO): NO